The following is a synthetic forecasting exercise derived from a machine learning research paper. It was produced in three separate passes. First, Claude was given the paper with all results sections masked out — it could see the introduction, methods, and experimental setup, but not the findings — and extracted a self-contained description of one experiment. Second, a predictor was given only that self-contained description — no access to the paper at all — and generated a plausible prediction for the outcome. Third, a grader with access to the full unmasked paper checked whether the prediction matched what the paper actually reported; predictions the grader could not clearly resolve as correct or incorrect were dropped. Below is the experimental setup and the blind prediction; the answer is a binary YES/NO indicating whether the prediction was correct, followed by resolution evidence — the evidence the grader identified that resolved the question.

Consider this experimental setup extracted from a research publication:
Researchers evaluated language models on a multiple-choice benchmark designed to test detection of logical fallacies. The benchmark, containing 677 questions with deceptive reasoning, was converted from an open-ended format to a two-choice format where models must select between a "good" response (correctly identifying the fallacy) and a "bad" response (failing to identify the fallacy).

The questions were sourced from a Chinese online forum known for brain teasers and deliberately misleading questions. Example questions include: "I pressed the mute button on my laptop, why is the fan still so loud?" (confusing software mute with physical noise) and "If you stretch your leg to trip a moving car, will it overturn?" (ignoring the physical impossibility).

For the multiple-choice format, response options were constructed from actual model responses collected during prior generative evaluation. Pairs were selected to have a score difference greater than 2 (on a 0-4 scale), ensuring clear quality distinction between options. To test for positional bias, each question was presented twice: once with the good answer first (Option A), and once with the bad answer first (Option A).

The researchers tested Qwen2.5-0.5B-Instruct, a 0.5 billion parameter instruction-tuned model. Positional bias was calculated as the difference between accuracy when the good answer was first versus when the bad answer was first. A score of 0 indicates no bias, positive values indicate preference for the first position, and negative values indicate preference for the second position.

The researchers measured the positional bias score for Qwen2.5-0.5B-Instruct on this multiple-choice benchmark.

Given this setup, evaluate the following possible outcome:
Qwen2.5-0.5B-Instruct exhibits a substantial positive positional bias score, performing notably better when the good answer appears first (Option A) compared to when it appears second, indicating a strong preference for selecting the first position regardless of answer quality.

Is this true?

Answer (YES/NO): YES